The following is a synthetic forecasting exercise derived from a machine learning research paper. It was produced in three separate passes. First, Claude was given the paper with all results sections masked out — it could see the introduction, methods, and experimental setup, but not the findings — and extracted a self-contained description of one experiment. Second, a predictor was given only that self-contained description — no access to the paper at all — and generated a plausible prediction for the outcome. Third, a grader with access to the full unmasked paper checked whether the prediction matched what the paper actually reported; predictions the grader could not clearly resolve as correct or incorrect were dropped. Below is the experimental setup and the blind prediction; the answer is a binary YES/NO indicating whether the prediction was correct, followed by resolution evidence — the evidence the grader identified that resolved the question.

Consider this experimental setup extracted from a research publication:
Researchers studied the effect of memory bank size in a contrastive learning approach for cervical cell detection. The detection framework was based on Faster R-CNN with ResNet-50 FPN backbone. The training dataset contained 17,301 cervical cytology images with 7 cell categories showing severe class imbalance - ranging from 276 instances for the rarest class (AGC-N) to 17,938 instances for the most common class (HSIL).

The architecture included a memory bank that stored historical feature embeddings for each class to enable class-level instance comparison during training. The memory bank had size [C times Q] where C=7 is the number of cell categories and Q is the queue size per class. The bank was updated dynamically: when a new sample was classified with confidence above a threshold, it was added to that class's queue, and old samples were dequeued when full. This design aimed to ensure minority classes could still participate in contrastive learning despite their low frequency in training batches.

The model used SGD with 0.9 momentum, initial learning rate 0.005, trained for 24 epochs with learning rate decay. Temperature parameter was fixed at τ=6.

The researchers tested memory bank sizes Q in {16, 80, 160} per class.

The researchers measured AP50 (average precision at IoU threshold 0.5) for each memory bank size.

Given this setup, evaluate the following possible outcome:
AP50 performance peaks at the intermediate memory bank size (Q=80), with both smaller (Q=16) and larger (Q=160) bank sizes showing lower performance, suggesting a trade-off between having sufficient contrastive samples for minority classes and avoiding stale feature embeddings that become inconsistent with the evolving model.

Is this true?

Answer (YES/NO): YES